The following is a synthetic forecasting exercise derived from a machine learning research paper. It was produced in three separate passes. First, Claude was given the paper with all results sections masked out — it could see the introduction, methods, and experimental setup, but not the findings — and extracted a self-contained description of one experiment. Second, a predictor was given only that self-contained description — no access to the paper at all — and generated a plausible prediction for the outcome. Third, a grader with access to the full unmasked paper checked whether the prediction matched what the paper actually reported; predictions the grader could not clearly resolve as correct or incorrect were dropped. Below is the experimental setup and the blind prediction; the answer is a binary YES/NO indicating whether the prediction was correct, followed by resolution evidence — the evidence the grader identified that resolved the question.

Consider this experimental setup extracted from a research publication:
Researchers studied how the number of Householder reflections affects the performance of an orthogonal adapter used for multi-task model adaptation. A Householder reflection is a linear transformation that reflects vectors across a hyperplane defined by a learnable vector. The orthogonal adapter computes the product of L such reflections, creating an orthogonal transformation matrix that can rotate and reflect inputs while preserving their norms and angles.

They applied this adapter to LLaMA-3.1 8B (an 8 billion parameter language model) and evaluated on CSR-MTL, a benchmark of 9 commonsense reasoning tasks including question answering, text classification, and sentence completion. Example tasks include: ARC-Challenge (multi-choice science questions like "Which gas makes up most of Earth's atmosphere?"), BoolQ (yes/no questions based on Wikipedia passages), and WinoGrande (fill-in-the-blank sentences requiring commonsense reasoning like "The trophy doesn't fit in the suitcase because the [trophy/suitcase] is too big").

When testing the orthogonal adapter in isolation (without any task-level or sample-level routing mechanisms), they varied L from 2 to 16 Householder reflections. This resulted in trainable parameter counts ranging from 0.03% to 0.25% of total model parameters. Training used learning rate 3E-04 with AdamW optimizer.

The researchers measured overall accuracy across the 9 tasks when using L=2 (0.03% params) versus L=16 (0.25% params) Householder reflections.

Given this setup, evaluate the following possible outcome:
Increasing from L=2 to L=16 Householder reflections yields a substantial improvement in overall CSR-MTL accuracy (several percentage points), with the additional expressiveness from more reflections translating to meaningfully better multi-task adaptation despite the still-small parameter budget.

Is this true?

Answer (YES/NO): YES